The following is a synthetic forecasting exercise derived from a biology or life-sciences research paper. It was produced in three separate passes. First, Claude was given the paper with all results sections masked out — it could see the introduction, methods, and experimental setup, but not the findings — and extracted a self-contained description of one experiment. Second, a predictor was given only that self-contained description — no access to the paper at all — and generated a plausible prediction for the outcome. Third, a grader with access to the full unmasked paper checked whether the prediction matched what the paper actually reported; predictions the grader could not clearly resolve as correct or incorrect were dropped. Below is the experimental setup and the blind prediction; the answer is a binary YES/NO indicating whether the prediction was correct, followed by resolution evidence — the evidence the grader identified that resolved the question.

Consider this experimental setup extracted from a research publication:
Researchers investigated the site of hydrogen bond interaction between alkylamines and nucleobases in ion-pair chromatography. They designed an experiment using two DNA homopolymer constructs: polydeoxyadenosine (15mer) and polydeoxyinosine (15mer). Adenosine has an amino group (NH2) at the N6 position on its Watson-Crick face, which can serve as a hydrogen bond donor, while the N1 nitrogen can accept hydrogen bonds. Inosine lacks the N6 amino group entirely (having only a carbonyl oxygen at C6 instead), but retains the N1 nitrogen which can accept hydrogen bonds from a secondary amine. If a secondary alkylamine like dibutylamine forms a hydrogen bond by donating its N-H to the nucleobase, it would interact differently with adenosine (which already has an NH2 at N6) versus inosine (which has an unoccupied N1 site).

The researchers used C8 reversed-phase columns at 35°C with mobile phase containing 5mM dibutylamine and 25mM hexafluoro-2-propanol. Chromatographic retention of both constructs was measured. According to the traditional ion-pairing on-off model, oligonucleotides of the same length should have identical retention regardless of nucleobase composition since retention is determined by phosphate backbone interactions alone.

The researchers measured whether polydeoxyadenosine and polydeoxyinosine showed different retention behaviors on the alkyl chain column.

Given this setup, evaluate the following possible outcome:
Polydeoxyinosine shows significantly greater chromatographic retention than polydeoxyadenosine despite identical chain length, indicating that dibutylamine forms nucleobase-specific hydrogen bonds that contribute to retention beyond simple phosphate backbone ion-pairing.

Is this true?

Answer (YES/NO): NO